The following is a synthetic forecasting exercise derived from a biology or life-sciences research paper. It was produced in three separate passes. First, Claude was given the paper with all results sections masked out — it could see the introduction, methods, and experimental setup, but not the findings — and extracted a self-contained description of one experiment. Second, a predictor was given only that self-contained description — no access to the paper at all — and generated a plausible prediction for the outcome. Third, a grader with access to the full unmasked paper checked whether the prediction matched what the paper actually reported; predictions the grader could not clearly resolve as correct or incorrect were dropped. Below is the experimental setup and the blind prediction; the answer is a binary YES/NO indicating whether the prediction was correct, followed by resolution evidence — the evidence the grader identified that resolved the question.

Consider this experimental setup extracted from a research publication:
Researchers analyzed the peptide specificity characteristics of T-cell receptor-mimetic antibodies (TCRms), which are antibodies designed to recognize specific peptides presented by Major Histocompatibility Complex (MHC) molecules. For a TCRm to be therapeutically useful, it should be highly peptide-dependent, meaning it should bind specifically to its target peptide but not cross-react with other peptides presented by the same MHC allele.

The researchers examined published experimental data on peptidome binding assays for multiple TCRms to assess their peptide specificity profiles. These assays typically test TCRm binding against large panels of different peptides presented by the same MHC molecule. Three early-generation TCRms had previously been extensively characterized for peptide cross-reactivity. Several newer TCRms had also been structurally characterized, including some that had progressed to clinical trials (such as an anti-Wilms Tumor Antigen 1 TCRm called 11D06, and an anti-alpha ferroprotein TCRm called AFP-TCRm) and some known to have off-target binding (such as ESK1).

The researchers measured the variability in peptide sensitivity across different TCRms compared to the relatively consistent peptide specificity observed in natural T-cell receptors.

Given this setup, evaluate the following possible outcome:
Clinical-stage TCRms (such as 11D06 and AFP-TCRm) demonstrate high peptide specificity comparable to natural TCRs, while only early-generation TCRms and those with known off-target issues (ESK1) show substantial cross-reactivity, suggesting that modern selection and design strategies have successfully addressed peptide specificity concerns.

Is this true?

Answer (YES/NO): NO